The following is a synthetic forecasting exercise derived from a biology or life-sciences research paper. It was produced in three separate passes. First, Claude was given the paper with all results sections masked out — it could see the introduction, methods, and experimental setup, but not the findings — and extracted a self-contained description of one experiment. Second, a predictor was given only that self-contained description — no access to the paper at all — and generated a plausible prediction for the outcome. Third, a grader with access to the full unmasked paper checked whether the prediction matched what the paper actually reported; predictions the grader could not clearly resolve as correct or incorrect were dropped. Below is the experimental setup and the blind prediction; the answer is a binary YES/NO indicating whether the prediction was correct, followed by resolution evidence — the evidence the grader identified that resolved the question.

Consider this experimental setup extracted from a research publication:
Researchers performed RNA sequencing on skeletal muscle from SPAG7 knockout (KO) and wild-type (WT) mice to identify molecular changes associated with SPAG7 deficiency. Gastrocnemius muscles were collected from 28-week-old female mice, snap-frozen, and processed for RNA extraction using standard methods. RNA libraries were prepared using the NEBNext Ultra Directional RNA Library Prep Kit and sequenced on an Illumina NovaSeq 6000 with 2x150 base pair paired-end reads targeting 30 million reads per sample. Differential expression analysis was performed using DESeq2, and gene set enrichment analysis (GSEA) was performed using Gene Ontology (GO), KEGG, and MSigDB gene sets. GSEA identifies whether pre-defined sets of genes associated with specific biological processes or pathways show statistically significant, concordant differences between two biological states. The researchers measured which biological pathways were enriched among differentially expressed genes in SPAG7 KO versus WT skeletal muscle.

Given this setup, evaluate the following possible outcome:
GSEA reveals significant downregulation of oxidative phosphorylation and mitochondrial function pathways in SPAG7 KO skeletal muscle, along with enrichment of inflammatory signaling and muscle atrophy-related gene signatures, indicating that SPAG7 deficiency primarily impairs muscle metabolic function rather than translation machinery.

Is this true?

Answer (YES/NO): NO